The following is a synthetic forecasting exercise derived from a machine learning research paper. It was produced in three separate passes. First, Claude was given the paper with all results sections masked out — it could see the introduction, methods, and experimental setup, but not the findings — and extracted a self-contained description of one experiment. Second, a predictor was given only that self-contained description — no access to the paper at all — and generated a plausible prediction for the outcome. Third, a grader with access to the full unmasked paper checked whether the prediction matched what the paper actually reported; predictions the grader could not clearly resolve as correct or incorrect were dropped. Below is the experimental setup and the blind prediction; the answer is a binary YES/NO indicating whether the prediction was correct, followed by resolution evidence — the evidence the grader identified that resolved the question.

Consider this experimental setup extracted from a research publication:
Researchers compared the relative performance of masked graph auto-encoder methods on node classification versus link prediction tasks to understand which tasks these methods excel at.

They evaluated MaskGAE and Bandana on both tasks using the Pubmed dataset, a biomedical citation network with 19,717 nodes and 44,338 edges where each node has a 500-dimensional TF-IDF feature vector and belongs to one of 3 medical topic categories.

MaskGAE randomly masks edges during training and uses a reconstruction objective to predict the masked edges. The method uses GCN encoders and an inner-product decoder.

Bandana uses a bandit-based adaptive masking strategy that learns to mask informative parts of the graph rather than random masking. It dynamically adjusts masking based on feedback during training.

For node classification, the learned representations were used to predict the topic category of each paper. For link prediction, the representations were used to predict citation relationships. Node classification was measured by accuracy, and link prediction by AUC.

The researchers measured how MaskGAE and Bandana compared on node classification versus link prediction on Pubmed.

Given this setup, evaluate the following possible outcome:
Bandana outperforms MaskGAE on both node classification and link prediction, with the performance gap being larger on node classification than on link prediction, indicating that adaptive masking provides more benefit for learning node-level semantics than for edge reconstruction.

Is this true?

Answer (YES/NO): NO